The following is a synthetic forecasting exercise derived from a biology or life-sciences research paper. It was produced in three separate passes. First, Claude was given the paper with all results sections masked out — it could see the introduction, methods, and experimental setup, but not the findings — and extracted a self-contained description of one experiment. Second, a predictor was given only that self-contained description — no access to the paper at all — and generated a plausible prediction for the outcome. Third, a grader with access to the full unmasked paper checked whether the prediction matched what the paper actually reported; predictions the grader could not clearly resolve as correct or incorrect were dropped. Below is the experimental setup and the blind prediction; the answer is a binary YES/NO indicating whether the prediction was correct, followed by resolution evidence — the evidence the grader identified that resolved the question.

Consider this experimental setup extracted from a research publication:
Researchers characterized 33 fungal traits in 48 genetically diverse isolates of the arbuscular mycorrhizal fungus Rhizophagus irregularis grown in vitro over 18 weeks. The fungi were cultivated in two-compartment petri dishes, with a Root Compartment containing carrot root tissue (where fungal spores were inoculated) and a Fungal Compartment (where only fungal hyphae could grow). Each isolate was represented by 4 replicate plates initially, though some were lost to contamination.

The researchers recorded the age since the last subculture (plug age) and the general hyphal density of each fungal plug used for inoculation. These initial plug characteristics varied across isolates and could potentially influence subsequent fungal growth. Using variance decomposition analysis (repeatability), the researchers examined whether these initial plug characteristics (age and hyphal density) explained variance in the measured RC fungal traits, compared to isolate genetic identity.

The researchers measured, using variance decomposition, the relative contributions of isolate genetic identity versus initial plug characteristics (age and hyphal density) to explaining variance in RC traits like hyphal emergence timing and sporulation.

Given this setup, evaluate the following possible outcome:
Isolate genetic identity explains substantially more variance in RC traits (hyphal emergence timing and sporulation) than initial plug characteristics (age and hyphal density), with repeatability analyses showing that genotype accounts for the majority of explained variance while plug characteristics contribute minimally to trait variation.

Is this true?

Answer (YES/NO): NO